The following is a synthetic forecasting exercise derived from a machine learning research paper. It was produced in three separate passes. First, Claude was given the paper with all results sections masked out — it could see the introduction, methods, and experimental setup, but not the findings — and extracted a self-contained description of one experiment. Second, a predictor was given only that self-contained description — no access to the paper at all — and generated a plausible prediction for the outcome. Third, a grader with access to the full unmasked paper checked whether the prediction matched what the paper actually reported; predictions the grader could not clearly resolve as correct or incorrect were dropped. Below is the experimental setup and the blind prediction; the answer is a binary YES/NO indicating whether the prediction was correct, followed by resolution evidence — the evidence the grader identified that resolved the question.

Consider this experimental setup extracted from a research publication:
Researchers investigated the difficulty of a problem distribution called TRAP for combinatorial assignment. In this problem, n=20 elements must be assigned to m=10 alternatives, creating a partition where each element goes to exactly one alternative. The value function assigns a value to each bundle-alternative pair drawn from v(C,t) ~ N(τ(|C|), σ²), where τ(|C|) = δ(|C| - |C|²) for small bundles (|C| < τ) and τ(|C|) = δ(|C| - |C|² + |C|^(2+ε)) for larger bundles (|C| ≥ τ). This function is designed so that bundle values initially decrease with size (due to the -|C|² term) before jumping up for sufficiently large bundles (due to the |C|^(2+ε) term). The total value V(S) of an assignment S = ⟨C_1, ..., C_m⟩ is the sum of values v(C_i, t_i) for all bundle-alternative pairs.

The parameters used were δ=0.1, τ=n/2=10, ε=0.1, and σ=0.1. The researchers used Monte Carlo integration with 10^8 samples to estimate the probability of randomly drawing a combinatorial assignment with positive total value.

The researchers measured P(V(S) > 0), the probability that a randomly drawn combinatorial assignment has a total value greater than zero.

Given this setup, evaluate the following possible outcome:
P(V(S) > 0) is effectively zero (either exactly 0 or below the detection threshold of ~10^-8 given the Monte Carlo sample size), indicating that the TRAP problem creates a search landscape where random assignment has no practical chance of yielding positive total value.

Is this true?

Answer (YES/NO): NO